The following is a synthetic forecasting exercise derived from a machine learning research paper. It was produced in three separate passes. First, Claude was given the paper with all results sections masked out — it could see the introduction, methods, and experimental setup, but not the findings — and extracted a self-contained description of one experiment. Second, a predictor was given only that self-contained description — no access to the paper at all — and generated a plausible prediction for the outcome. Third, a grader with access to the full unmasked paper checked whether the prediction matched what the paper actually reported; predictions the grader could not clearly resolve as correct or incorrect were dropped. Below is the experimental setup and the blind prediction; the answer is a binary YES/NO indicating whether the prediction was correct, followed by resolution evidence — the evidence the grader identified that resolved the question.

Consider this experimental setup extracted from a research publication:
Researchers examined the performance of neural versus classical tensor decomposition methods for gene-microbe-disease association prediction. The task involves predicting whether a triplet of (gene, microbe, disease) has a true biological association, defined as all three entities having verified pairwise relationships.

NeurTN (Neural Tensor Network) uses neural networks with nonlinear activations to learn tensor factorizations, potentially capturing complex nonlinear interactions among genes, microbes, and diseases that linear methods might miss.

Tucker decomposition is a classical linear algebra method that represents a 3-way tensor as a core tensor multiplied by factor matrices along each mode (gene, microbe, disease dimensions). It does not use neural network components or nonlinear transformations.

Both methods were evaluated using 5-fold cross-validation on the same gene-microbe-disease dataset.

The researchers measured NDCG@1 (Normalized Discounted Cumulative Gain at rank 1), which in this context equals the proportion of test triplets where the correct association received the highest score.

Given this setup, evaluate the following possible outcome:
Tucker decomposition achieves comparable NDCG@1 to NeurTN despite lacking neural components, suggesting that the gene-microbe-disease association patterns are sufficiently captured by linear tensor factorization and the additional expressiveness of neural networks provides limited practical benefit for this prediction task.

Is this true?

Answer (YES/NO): NO